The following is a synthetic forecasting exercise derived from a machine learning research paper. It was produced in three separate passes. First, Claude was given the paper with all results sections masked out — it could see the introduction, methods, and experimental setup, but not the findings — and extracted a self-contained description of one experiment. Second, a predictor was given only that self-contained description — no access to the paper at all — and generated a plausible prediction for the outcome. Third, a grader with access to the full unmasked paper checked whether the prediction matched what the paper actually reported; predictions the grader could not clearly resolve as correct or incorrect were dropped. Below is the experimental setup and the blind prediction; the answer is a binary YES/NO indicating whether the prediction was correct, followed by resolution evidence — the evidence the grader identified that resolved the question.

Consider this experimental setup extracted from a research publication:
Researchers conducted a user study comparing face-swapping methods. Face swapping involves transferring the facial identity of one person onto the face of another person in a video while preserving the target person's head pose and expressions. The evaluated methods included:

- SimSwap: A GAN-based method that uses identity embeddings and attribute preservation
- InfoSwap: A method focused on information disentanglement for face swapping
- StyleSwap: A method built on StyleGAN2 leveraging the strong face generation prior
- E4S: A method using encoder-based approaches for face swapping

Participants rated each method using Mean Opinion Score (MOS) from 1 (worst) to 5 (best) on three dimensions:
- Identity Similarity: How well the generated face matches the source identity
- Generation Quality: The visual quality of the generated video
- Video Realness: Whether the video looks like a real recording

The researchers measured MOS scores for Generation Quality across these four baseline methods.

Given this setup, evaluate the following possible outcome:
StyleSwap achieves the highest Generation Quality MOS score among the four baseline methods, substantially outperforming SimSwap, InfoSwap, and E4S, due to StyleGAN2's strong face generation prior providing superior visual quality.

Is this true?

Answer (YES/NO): NO